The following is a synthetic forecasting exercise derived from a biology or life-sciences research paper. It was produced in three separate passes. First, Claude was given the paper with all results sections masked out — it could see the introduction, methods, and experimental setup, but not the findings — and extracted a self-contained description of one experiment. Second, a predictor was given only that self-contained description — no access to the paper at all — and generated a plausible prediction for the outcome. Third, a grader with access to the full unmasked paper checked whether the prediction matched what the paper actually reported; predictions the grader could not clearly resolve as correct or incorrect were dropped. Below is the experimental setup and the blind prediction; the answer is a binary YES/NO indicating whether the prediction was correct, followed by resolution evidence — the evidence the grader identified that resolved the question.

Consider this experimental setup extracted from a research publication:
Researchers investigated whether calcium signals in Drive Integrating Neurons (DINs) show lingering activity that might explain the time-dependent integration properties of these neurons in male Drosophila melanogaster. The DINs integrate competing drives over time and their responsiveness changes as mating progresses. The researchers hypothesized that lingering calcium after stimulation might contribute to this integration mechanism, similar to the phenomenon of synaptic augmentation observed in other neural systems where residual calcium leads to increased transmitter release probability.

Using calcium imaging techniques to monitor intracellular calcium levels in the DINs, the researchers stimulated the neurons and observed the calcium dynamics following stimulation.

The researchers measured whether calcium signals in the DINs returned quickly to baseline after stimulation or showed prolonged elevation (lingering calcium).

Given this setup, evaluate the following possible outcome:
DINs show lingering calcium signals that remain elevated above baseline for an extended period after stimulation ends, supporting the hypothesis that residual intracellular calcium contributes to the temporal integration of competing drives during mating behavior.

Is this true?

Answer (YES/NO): YES